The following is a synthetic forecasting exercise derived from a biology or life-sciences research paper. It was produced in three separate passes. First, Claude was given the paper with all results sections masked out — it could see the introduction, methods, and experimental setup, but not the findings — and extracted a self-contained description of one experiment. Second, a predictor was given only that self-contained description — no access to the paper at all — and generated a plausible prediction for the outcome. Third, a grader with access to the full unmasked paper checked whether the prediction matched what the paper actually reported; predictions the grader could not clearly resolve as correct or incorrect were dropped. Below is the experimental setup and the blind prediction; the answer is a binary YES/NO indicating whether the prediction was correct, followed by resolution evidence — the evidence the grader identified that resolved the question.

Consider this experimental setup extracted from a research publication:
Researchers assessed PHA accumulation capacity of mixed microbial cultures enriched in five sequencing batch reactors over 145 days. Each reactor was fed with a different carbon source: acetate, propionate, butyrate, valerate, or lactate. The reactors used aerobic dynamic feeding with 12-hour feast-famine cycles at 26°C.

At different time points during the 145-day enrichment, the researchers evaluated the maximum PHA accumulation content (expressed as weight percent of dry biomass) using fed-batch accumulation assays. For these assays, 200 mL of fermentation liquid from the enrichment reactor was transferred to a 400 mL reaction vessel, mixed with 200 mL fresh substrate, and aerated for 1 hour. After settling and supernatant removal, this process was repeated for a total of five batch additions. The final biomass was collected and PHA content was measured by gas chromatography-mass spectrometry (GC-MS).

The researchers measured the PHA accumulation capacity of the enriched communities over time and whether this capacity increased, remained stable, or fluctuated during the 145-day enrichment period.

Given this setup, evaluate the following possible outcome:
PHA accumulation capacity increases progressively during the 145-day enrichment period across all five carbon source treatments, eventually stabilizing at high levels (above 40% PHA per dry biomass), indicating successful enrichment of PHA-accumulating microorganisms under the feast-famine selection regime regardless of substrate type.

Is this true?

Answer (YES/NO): NO